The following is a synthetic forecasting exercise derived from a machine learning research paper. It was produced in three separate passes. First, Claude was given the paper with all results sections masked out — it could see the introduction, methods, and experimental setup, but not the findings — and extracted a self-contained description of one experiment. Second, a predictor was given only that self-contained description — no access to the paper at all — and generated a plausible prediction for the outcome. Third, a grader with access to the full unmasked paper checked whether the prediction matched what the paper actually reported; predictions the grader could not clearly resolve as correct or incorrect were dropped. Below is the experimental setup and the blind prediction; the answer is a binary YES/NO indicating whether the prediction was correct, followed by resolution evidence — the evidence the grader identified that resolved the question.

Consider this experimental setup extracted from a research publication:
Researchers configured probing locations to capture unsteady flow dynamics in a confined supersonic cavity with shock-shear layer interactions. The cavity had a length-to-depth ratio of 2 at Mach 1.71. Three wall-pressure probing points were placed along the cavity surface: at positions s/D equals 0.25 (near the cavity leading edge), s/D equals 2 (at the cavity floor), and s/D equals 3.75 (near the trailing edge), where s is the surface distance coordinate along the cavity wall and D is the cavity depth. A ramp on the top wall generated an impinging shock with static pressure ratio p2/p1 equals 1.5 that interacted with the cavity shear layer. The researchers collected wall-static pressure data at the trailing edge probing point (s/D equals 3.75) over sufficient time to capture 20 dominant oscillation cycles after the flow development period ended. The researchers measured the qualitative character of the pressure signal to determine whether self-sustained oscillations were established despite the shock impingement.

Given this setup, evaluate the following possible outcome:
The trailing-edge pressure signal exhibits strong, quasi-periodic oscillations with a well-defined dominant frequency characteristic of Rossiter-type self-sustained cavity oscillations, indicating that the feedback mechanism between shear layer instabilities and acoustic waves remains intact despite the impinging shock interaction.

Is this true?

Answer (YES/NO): YES